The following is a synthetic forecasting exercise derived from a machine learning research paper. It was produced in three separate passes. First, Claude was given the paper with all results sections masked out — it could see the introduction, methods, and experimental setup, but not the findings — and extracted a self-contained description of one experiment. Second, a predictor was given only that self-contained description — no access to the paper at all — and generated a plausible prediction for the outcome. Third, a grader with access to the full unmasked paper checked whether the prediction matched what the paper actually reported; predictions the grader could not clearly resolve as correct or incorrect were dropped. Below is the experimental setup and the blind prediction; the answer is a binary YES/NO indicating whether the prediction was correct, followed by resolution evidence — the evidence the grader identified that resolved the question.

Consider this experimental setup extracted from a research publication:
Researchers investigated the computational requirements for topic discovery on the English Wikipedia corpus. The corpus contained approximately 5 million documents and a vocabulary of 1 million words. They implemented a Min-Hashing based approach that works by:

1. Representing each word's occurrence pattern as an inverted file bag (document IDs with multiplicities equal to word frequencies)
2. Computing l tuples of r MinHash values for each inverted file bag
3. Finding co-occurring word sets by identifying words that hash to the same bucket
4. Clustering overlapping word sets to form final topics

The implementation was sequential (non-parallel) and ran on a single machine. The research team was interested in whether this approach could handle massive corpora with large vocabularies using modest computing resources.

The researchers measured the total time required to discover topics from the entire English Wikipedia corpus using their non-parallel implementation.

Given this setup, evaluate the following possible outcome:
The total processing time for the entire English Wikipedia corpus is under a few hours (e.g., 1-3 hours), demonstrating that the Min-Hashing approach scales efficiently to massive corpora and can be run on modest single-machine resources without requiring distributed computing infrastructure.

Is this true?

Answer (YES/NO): NO